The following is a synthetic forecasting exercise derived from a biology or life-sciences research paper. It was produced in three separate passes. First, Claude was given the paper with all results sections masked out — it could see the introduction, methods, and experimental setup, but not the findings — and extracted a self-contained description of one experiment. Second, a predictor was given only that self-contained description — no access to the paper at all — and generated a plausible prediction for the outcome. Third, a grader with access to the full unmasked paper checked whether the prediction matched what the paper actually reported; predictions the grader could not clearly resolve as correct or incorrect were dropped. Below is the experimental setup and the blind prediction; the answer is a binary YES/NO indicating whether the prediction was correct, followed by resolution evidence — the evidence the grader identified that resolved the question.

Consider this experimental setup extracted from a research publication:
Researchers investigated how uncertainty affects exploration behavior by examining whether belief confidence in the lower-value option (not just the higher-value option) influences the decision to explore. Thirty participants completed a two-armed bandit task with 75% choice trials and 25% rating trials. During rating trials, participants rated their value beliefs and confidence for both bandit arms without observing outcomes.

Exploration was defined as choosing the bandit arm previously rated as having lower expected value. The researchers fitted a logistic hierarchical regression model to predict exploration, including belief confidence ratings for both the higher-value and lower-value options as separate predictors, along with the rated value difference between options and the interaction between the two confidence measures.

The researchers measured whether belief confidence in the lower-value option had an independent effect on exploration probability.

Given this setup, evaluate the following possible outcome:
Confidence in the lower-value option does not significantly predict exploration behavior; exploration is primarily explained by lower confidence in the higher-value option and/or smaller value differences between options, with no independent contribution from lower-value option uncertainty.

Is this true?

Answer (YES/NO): YES